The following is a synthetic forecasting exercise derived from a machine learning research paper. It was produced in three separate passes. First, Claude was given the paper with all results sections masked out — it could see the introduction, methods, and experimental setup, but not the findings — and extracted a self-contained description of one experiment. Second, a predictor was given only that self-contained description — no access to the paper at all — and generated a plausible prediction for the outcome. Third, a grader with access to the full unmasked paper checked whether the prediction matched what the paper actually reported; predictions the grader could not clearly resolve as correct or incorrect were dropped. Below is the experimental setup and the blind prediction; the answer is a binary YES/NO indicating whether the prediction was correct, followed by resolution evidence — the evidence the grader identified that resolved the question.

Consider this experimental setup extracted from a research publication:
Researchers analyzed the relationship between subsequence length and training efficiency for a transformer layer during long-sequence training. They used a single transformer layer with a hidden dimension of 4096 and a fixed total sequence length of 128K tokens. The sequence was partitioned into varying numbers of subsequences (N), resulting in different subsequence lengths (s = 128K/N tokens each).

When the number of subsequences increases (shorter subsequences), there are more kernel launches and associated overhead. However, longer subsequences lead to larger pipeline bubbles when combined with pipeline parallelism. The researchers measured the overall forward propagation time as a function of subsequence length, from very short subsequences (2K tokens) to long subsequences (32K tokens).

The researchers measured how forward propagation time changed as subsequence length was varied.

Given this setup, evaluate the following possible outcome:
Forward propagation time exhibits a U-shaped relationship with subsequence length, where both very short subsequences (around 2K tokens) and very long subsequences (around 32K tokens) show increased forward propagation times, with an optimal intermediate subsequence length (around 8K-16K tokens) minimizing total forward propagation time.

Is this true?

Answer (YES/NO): NO